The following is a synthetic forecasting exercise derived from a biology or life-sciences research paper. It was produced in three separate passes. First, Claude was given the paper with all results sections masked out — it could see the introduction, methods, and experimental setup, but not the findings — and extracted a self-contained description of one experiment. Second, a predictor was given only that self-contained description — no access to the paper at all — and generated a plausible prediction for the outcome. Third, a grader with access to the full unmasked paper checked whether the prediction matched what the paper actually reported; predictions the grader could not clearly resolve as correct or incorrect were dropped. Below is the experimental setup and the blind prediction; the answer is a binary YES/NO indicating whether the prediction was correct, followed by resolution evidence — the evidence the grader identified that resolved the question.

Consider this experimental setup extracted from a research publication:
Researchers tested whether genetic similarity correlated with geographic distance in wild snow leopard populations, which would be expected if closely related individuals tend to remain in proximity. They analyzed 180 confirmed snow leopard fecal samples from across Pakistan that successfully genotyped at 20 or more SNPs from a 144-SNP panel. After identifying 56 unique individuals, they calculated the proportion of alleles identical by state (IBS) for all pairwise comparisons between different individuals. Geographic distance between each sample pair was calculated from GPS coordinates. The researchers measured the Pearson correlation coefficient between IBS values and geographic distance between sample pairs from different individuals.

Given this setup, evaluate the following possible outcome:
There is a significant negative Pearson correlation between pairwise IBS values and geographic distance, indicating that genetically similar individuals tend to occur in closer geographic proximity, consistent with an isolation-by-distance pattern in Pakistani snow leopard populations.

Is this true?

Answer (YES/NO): YES